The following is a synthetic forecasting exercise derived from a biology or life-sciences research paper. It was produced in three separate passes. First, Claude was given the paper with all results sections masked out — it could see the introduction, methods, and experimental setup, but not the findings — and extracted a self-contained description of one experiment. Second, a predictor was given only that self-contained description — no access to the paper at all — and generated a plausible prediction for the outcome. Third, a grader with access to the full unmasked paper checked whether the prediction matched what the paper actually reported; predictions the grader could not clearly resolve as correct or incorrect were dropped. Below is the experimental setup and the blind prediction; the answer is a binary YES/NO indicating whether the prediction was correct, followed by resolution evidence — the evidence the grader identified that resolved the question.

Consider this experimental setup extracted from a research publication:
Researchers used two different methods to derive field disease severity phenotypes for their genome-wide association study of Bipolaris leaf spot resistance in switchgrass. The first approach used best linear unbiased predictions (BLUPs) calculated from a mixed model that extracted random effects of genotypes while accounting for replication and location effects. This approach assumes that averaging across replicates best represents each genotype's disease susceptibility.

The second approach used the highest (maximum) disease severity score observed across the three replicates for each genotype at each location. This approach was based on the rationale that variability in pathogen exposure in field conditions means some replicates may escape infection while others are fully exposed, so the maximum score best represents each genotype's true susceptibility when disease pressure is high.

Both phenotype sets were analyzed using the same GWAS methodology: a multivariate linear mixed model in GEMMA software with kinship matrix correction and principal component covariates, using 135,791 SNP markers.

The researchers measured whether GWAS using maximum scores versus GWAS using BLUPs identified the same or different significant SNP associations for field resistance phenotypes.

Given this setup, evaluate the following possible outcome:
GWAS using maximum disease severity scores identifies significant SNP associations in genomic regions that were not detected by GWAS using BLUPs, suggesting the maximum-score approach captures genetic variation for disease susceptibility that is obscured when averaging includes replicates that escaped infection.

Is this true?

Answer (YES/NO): YES